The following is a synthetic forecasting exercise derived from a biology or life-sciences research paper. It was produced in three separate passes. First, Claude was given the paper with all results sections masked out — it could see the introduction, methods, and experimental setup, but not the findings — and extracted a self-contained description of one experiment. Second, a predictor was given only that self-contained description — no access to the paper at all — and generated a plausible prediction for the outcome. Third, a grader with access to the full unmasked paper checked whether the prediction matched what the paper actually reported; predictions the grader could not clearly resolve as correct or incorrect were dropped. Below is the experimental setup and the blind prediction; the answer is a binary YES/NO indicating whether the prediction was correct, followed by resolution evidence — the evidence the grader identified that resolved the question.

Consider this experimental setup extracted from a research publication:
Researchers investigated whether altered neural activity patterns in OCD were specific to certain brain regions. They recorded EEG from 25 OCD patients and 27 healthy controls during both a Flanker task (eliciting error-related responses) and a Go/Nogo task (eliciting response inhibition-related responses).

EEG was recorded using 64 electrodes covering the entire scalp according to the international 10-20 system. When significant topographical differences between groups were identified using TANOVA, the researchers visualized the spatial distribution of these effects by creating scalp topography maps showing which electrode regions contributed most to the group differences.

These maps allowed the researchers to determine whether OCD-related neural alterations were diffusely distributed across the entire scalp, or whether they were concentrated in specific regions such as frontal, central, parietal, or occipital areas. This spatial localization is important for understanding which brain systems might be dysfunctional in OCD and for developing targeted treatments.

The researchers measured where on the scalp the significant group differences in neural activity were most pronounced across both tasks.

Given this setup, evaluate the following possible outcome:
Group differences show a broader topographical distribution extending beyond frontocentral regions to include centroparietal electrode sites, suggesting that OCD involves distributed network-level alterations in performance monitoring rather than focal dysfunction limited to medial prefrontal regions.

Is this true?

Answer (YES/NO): YES